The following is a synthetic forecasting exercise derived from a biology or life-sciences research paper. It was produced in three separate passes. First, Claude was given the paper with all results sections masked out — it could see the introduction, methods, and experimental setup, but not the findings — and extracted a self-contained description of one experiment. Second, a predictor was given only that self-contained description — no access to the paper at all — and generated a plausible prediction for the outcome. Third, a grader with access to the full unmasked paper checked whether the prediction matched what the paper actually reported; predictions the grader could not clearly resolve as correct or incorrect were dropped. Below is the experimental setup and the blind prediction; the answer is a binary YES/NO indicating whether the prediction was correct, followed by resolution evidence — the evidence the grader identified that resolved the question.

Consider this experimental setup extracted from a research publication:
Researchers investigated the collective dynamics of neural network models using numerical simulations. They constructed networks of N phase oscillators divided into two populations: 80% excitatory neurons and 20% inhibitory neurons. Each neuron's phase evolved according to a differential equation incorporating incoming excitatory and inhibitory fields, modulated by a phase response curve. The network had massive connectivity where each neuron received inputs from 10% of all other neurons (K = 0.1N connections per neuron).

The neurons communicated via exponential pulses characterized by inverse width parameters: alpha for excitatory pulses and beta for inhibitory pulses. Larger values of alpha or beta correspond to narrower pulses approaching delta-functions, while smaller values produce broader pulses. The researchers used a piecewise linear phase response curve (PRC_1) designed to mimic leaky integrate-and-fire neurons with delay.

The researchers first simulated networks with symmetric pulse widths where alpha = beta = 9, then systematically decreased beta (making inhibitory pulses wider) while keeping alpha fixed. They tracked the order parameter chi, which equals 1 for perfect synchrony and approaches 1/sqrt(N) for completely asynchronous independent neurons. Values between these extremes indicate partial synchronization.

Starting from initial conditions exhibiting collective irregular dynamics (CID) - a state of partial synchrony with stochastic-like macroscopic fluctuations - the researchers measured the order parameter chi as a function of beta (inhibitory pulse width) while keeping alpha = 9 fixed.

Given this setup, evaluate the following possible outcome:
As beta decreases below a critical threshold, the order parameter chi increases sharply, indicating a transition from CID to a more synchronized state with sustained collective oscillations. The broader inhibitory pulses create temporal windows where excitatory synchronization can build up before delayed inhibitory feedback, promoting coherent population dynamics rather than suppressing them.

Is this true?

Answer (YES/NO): YES